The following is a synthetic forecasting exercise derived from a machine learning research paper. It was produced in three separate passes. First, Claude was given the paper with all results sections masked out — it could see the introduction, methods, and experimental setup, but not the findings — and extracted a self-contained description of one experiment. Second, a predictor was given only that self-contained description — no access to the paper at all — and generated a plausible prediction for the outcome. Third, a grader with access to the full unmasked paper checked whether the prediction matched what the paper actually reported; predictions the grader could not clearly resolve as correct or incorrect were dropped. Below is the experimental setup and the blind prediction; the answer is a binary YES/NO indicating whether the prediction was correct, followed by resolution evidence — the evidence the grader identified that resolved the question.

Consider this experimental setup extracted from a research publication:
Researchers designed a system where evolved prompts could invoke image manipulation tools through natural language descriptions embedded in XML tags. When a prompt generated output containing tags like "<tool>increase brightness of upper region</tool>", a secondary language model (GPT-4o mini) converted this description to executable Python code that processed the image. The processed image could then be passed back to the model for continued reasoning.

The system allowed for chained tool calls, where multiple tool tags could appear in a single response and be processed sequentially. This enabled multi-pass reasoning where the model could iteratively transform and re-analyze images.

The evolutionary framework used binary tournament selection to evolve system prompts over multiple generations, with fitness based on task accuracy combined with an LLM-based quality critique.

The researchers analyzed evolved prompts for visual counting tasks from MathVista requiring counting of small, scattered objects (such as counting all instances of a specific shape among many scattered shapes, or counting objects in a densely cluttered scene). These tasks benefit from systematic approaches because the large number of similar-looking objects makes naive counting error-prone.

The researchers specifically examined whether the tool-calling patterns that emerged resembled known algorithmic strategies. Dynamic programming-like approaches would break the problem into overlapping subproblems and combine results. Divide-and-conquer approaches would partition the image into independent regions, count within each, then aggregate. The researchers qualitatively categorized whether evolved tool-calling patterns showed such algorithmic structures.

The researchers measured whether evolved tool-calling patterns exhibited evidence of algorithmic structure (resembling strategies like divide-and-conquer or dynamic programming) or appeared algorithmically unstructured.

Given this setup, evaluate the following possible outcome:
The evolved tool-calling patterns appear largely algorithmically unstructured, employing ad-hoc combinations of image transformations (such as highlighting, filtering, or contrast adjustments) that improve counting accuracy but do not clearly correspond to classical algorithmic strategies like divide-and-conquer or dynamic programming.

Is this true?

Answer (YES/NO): NO